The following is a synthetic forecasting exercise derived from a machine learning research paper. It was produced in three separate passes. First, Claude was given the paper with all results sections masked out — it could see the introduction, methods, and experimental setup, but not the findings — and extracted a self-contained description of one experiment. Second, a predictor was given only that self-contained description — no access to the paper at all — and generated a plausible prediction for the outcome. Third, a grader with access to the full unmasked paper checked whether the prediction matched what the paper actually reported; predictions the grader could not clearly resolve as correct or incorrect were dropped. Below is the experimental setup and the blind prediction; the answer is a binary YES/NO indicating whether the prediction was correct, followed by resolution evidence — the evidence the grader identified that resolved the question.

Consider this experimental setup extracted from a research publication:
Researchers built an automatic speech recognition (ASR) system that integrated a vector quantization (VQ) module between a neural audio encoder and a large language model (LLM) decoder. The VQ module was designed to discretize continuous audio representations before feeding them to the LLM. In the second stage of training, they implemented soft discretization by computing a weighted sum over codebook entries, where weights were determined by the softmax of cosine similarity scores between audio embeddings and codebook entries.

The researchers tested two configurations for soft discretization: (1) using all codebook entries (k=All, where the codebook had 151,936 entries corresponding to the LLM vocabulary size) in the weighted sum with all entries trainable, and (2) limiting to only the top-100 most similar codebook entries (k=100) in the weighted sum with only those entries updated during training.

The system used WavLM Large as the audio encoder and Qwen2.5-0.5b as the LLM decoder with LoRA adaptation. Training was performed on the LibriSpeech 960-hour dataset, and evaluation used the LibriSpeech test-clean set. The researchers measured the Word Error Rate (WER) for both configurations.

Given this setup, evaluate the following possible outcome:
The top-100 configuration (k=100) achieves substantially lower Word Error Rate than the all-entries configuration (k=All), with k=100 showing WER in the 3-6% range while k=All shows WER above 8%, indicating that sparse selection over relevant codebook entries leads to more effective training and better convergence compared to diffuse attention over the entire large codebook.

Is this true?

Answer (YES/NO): NO